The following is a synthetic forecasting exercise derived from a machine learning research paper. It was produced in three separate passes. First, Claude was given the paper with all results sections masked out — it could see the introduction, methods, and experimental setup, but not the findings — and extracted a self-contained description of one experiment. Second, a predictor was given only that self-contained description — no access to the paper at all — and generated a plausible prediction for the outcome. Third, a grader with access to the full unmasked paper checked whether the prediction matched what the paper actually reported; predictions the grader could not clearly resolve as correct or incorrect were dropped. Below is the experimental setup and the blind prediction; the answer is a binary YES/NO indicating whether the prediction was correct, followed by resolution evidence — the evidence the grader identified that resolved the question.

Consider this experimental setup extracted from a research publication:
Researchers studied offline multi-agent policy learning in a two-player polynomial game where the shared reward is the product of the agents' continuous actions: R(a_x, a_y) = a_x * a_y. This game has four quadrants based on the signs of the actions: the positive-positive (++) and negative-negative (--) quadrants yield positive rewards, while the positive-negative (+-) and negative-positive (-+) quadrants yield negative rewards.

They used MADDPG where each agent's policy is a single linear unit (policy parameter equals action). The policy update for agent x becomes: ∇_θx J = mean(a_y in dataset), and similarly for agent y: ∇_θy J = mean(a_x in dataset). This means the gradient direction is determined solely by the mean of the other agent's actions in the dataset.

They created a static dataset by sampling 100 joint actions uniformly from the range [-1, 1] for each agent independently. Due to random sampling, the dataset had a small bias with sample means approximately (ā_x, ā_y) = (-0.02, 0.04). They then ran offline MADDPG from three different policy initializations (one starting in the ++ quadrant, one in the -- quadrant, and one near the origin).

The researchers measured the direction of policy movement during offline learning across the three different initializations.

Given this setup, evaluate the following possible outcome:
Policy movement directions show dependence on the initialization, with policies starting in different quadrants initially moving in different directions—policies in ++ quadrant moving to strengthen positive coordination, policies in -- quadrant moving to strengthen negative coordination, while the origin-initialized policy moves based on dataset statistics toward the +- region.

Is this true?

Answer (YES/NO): NO